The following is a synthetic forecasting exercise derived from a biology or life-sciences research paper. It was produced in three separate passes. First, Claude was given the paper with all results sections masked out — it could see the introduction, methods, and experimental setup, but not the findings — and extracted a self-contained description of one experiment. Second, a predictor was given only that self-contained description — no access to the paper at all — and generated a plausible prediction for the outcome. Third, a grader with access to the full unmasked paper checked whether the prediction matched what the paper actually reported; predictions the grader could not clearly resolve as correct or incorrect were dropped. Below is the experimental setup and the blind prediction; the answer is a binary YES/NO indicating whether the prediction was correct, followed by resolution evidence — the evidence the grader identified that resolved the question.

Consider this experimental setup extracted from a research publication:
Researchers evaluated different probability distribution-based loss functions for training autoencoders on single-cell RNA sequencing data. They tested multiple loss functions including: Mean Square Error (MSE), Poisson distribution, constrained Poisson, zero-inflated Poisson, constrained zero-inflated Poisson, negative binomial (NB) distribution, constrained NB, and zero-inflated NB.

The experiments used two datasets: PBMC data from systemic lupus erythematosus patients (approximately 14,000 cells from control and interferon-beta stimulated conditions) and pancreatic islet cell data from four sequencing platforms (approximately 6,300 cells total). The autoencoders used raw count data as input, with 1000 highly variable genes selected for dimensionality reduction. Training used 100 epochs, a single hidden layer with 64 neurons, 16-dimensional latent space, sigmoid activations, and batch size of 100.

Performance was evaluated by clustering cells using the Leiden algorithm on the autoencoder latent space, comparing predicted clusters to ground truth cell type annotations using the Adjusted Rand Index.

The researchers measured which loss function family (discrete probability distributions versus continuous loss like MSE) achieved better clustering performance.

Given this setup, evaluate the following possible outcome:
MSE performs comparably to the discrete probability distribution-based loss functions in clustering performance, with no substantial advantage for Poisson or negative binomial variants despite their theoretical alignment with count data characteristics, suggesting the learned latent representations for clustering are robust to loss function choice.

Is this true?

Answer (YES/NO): NO